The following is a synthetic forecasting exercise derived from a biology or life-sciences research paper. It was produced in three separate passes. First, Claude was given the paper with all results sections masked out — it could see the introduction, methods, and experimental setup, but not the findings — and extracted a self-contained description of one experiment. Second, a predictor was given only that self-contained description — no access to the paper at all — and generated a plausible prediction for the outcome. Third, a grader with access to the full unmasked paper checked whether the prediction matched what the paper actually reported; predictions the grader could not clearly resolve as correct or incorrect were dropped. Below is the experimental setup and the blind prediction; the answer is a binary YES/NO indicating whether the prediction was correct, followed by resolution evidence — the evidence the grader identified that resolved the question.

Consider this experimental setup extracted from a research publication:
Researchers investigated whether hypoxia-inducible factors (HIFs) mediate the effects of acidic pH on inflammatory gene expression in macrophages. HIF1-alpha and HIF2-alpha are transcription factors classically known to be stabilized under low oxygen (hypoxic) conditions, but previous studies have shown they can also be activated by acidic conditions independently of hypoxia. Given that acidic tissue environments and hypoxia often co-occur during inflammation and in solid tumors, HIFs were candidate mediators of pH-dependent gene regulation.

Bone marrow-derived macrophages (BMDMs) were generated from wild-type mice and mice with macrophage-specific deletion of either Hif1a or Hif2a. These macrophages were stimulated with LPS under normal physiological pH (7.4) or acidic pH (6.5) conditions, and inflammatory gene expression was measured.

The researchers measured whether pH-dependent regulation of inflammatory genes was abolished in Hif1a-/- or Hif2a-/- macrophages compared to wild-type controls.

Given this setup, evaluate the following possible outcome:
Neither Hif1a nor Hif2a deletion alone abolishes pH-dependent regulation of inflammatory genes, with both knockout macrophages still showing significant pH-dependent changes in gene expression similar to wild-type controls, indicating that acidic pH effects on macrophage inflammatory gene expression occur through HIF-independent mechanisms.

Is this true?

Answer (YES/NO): YES